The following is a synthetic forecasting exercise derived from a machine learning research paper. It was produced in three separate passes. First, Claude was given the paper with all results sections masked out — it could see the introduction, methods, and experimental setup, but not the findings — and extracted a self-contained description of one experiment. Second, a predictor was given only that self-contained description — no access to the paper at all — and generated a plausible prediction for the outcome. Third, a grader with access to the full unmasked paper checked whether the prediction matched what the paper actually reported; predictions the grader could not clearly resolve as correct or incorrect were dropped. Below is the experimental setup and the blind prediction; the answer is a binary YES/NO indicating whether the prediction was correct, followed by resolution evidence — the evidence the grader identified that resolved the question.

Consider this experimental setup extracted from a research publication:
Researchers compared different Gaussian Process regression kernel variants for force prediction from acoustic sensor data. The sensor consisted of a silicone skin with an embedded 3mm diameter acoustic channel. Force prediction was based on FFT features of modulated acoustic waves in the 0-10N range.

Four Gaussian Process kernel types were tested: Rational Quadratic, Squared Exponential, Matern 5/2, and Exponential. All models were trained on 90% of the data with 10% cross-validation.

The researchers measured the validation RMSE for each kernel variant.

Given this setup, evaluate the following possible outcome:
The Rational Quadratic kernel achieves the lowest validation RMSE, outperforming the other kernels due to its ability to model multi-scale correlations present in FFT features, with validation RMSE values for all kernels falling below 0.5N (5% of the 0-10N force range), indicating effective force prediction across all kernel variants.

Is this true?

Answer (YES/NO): NO